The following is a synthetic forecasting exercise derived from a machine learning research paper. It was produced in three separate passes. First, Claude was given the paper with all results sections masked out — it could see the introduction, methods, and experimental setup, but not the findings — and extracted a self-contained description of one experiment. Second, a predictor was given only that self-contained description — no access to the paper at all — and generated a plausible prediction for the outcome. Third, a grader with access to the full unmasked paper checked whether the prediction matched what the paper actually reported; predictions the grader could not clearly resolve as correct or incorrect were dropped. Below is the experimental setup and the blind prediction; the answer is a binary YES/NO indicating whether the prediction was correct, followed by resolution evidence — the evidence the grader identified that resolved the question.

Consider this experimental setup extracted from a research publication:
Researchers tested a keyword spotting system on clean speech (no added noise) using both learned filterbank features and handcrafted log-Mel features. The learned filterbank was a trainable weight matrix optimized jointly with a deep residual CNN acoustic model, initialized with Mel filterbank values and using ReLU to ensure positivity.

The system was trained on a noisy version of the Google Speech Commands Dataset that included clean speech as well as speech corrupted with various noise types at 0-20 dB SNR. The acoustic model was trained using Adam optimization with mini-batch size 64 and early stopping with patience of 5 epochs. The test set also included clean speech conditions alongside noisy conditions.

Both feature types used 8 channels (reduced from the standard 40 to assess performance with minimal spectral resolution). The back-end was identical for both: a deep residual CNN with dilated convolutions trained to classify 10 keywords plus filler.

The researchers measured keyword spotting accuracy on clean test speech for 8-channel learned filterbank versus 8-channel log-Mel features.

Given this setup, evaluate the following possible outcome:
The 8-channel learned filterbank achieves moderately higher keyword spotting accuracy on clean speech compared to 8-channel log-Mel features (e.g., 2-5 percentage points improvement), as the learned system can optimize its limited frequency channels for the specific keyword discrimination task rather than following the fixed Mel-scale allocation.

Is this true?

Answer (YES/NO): NO